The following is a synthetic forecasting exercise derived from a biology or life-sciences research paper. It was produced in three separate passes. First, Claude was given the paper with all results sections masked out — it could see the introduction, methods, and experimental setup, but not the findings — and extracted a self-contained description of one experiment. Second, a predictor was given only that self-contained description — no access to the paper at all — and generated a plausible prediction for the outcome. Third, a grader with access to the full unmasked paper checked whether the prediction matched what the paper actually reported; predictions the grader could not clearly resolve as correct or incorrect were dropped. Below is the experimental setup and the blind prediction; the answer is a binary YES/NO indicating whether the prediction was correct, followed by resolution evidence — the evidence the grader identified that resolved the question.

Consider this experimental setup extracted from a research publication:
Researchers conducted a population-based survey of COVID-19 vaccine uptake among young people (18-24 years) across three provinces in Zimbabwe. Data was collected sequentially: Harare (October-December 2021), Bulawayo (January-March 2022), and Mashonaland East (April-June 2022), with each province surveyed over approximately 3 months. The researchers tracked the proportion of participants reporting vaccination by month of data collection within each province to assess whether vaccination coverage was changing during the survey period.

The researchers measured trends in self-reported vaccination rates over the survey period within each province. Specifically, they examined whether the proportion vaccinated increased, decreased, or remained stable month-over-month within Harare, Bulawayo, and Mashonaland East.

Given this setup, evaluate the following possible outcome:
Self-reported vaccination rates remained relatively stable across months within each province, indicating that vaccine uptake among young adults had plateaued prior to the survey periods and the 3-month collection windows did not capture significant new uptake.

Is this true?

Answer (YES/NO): NO